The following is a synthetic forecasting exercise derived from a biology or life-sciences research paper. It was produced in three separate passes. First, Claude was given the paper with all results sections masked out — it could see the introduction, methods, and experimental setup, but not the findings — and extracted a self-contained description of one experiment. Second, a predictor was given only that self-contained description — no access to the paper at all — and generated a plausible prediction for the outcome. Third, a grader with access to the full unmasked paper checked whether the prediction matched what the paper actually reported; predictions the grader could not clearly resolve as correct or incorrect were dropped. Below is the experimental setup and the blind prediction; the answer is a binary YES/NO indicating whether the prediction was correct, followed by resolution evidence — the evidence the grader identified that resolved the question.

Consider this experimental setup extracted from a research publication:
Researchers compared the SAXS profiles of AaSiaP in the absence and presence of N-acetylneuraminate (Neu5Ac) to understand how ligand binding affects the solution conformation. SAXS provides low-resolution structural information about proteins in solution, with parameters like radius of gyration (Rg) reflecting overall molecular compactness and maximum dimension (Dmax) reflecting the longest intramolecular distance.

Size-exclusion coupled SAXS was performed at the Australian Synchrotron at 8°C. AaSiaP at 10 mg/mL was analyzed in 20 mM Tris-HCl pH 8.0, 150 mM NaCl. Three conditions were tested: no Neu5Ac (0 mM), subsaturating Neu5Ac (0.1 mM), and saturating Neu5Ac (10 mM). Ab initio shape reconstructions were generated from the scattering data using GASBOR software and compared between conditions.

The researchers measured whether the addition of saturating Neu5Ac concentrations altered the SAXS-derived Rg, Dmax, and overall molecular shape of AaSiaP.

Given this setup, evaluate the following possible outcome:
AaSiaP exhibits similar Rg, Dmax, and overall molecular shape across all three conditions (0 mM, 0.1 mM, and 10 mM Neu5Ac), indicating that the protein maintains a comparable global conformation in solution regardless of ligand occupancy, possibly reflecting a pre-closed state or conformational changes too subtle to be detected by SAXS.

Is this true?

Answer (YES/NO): NO